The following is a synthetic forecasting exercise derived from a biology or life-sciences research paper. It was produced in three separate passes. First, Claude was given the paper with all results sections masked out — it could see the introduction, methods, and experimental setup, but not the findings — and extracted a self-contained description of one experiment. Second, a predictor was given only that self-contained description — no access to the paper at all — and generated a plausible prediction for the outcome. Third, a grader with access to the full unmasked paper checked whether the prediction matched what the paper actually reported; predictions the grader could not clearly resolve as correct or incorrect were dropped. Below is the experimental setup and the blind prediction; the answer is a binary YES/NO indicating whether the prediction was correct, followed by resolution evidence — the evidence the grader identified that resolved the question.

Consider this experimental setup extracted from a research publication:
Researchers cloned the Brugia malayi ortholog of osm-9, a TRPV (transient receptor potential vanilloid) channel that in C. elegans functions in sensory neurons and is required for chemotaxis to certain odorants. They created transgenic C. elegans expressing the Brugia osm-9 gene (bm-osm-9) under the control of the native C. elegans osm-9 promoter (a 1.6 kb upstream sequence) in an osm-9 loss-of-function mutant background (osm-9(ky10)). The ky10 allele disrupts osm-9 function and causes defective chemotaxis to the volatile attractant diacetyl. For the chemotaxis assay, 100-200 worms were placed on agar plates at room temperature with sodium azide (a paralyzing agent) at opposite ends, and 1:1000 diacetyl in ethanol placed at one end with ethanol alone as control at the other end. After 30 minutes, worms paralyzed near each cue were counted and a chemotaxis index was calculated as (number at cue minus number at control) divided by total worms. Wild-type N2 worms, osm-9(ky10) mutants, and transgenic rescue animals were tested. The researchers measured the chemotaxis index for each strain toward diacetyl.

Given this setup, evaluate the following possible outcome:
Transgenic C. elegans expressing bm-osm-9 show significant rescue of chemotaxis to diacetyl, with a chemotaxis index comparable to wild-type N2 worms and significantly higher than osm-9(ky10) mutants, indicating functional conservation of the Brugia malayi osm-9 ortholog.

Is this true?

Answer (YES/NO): NO